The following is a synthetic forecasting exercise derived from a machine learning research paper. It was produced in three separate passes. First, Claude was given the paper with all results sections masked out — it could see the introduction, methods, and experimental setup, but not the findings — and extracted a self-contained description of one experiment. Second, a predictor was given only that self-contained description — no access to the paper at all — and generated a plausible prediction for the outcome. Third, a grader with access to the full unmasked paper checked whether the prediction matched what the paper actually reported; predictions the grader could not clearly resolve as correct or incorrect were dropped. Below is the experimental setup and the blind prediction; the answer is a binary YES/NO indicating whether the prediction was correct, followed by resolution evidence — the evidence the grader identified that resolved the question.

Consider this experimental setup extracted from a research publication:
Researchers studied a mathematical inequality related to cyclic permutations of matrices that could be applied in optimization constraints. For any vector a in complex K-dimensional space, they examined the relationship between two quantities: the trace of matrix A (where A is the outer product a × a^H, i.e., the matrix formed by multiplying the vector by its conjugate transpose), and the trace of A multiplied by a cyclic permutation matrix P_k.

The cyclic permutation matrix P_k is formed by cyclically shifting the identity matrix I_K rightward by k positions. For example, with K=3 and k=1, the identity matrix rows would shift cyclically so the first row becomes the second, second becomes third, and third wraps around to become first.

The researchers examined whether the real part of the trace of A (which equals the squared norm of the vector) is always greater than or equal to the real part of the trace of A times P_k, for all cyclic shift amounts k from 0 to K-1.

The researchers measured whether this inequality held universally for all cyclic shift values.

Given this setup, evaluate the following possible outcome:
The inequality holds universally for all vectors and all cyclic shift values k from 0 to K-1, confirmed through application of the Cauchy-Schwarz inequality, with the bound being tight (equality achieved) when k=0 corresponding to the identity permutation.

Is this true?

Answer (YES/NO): NO